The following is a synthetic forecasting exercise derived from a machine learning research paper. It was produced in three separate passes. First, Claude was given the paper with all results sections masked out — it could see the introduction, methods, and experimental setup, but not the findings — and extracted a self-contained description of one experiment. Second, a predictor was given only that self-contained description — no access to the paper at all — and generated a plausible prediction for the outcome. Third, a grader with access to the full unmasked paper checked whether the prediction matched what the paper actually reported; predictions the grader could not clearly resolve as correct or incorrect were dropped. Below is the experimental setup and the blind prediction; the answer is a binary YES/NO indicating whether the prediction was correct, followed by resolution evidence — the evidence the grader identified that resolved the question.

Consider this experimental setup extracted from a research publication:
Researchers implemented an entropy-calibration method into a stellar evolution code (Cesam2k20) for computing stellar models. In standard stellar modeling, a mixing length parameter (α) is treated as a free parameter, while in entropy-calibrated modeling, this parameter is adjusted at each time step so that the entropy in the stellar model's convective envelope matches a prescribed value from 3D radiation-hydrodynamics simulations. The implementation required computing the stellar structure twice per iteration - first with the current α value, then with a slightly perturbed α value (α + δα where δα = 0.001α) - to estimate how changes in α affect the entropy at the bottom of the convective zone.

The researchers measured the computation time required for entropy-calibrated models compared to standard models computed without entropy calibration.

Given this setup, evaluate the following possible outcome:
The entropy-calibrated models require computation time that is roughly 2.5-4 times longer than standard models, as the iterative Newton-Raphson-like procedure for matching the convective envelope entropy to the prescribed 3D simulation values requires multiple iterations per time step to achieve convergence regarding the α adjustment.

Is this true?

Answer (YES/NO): NO